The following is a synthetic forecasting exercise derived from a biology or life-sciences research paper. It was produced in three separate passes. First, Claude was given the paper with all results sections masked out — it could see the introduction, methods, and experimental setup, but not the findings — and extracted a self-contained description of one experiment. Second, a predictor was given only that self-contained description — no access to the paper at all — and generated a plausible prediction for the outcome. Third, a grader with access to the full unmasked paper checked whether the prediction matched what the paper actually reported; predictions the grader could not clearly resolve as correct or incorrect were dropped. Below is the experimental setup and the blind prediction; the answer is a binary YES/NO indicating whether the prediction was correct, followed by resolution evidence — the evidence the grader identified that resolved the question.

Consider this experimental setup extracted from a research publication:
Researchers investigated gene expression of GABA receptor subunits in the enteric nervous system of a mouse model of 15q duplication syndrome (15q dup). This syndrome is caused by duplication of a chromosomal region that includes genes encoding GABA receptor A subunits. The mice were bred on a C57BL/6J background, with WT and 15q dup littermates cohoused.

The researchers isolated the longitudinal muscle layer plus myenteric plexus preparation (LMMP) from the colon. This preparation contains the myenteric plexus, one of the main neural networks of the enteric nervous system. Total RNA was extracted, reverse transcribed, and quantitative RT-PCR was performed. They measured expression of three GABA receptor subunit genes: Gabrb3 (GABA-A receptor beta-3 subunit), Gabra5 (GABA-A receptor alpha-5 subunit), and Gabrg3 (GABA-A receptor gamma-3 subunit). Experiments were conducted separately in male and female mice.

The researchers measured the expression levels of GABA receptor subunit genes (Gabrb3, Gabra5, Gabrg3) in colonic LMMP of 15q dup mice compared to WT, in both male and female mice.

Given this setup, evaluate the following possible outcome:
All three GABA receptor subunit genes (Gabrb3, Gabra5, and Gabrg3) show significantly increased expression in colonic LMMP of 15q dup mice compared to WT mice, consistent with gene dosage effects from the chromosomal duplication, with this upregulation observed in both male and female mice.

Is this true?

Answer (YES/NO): YES